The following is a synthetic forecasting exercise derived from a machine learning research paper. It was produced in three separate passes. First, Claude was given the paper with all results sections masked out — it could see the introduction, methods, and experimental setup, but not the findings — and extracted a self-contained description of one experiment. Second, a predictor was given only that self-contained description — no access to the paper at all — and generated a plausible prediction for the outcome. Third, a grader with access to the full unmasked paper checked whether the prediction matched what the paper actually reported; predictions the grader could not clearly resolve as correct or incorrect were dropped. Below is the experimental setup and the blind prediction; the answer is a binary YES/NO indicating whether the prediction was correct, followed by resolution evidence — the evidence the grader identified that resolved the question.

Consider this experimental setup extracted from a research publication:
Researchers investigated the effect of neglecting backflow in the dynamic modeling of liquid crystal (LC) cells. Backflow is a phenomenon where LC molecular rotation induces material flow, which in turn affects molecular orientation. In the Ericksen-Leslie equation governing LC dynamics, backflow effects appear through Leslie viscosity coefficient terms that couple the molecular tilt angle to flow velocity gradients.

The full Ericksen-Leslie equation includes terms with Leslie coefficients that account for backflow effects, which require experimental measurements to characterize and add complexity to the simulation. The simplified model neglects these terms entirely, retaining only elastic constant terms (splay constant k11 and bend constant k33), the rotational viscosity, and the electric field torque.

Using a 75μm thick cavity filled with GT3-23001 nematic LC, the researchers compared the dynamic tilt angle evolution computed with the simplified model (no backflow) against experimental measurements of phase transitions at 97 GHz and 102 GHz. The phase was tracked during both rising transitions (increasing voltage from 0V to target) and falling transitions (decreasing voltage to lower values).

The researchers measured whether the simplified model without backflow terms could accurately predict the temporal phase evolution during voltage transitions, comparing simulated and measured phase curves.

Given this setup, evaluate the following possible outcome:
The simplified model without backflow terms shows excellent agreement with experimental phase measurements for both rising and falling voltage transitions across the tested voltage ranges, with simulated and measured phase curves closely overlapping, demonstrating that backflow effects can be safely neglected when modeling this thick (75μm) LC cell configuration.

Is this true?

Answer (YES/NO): NO